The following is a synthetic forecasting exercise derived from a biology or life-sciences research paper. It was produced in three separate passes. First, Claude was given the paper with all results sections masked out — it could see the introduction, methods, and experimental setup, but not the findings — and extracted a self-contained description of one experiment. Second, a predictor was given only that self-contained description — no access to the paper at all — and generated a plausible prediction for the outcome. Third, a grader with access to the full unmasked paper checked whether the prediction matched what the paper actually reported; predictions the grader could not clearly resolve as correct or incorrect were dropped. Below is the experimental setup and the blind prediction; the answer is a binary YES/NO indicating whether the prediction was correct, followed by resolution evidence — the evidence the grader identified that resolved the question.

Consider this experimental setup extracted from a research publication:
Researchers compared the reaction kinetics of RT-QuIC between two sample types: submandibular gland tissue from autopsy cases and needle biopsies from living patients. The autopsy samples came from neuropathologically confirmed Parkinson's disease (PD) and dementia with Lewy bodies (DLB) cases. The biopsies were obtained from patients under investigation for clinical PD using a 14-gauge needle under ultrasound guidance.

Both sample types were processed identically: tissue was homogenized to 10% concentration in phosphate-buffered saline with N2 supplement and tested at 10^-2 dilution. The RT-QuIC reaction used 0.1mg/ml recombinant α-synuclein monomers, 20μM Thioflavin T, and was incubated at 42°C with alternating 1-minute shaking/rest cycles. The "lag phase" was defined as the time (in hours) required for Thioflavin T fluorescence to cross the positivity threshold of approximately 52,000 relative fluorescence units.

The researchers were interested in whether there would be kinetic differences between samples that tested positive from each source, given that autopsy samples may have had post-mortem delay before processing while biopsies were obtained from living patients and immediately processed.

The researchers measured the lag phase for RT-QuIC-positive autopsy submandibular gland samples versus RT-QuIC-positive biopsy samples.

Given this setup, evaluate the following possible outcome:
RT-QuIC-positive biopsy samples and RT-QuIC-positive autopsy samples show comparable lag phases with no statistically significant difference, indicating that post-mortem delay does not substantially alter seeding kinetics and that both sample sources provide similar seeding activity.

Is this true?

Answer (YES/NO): NO